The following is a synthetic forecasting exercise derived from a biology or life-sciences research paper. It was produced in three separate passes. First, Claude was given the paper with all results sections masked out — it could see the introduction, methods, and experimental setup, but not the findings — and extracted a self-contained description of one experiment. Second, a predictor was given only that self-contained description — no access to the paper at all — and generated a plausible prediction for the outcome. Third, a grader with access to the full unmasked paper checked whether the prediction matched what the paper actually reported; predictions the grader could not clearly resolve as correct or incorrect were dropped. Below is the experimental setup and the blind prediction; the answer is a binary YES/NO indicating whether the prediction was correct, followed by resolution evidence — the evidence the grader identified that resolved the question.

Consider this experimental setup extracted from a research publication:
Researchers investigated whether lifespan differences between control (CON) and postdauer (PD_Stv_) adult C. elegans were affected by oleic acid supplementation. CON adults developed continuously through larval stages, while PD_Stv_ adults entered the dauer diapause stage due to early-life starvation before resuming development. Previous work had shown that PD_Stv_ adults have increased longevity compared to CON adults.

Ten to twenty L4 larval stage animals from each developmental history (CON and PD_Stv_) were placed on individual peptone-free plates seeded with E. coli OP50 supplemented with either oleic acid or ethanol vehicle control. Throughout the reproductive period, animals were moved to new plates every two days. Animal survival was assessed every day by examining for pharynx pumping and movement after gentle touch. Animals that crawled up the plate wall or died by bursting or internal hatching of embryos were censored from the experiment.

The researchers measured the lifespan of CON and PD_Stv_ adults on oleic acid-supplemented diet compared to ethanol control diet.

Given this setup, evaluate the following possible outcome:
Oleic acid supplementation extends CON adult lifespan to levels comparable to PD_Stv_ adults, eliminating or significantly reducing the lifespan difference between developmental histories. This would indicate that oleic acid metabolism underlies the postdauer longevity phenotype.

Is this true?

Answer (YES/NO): NO